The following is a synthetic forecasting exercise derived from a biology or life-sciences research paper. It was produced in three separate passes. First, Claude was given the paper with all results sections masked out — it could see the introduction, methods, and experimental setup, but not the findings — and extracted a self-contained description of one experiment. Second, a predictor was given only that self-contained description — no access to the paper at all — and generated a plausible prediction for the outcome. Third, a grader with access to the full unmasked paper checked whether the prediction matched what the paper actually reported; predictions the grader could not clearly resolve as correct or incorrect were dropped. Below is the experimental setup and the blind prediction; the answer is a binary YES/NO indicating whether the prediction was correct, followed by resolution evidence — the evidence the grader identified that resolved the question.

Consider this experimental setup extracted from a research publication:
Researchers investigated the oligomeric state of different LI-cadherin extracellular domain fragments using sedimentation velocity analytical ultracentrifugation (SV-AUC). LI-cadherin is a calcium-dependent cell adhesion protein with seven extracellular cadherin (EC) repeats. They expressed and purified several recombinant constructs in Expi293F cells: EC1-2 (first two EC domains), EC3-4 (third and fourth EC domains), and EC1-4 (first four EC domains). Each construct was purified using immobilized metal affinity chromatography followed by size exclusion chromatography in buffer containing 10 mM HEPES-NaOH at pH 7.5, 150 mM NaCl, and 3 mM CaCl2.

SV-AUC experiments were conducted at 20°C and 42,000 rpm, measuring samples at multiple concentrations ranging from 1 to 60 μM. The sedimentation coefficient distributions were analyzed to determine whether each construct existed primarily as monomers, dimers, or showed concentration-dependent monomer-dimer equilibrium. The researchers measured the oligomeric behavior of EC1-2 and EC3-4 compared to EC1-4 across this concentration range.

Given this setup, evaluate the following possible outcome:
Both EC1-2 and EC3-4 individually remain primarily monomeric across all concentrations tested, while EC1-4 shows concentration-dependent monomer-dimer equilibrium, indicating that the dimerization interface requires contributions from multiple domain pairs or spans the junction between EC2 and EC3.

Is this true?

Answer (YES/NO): NO